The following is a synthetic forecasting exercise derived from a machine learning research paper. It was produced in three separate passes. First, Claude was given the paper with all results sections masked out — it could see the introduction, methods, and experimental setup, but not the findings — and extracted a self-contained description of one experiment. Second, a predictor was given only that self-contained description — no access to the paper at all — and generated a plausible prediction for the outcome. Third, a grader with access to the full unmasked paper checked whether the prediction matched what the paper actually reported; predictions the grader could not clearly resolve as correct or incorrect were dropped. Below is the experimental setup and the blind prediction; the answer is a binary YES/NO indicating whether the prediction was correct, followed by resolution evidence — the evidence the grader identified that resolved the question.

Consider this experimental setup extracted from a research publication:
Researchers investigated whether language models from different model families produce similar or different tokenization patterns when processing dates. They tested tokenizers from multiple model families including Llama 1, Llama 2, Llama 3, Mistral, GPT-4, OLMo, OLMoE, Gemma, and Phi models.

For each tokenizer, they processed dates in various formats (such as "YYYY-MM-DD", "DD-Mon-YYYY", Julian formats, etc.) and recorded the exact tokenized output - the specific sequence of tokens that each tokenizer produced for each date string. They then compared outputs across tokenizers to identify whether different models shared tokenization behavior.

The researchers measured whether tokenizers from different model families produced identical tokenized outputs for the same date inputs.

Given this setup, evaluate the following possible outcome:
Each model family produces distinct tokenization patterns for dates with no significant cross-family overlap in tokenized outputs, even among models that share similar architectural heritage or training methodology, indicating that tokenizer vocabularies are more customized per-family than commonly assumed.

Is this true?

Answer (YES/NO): NO